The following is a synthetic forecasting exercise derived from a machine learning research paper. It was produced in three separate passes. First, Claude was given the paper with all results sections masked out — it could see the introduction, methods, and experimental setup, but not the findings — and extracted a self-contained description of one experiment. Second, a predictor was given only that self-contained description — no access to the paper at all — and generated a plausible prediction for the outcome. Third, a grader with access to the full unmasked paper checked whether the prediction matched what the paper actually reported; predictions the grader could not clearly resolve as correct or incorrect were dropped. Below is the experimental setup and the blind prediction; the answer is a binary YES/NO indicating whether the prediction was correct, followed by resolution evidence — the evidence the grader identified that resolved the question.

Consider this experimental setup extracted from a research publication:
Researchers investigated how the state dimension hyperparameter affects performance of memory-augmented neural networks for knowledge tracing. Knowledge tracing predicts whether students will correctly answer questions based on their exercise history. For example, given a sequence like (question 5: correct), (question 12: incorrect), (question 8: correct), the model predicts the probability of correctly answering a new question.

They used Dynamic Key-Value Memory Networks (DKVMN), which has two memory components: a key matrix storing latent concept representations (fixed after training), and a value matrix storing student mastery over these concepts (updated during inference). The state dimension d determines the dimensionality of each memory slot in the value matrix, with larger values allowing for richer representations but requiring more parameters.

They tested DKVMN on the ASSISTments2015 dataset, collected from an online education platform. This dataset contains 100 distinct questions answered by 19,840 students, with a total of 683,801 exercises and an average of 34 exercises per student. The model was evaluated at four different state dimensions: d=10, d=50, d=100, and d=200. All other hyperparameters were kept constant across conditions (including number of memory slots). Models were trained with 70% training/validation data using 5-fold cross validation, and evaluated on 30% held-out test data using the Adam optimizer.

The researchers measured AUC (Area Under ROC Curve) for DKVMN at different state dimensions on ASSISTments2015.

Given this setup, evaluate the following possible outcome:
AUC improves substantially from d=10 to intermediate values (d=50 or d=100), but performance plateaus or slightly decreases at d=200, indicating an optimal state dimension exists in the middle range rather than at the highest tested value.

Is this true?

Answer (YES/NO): NO